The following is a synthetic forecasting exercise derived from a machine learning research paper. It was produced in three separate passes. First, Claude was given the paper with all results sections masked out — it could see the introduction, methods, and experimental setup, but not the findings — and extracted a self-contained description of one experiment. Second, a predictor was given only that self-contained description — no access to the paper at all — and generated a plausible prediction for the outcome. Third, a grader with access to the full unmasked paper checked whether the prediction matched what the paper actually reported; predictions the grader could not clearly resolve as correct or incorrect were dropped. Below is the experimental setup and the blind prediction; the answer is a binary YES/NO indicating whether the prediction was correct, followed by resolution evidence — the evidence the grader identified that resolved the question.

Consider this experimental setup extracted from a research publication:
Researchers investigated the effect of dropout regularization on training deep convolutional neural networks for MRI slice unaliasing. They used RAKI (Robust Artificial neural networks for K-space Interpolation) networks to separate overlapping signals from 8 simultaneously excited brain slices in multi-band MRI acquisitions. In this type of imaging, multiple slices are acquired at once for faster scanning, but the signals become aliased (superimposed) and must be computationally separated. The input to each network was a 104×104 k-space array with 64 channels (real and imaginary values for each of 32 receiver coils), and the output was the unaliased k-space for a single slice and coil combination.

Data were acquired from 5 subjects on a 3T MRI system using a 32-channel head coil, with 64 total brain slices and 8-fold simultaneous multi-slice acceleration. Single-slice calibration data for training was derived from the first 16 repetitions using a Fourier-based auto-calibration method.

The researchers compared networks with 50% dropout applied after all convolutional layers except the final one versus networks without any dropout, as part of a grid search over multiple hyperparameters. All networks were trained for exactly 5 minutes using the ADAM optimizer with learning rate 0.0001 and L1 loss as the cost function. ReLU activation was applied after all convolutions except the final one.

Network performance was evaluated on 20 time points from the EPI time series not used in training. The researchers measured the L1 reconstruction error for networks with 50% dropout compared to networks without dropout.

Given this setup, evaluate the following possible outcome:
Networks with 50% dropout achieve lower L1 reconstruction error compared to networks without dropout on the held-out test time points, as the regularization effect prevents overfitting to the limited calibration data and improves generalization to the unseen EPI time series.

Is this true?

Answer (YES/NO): NO